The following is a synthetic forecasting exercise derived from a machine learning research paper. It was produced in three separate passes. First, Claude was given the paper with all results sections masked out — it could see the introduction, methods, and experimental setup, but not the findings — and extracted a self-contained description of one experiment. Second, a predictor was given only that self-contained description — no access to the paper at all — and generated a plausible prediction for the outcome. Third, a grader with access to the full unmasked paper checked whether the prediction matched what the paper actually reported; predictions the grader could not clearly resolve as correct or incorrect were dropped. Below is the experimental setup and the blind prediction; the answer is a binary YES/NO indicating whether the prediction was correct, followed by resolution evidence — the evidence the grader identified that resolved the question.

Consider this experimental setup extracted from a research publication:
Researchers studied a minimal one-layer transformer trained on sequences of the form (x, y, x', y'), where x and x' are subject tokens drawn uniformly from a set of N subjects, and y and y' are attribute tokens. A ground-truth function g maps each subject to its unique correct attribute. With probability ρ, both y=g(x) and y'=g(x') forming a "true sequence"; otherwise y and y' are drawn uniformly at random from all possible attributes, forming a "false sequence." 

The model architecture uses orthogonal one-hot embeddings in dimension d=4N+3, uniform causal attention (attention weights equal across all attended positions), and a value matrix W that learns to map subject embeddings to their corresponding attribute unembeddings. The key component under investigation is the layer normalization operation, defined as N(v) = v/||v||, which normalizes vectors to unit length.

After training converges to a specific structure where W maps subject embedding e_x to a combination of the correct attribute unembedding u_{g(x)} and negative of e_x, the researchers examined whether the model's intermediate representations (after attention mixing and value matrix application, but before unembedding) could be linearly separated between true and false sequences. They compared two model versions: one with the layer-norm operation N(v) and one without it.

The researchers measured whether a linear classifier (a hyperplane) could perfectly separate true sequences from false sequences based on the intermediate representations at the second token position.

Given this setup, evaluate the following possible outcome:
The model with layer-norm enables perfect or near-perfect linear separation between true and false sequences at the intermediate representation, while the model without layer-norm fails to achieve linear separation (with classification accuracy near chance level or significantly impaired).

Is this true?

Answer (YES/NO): YES